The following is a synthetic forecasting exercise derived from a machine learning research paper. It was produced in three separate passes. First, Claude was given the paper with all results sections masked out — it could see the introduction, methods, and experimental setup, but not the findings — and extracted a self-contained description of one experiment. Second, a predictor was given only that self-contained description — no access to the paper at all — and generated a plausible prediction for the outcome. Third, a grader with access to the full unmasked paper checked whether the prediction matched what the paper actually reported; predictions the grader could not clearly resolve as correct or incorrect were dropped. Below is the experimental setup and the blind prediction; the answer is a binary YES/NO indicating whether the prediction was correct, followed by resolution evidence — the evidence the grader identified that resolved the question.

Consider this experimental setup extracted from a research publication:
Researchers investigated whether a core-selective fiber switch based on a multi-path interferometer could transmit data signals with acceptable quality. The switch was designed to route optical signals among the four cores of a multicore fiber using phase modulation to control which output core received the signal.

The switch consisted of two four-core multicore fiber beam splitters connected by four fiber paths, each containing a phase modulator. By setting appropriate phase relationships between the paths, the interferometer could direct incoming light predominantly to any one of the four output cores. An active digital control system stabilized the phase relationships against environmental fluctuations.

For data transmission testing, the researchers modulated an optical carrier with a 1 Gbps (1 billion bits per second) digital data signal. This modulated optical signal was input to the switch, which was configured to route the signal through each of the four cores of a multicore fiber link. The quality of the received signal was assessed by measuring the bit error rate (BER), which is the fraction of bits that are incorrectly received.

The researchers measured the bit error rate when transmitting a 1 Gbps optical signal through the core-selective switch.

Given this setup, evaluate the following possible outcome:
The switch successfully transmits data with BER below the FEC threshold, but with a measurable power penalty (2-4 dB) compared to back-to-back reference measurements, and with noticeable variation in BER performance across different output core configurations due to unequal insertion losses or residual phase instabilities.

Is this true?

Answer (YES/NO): NO